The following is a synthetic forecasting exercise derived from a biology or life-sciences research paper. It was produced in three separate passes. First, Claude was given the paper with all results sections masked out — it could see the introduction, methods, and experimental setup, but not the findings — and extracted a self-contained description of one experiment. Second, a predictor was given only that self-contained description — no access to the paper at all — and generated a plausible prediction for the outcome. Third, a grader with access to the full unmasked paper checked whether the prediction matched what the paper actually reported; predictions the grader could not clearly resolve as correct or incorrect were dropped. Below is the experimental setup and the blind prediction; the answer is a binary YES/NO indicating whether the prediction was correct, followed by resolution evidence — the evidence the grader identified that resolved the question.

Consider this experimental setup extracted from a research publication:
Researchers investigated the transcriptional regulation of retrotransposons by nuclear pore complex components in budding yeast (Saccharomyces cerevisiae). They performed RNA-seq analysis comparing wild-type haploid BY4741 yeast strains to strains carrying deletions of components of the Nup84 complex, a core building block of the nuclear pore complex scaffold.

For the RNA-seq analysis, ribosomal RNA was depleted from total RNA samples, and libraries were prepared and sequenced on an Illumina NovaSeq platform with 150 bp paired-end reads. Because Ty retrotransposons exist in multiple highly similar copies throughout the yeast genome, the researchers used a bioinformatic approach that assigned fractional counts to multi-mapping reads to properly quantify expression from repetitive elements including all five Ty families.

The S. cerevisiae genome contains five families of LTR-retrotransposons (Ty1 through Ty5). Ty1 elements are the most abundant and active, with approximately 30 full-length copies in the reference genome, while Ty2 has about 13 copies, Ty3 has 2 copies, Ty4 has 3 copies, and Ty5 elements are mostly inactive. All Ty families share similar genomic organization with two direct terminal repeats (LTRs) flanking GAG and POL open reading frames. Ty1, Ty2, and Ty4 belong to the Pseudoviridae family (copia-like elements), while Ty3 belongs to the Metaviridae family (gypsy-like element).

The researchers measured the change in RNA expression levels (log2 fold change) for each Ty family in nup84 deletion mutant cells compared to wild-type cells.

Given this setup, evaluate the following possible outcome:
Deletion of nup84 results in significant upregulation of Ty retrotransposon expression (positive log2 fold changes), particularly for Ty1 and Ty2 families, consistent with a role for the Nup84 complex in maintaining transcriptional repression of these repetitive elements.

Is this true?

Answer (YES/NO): YES